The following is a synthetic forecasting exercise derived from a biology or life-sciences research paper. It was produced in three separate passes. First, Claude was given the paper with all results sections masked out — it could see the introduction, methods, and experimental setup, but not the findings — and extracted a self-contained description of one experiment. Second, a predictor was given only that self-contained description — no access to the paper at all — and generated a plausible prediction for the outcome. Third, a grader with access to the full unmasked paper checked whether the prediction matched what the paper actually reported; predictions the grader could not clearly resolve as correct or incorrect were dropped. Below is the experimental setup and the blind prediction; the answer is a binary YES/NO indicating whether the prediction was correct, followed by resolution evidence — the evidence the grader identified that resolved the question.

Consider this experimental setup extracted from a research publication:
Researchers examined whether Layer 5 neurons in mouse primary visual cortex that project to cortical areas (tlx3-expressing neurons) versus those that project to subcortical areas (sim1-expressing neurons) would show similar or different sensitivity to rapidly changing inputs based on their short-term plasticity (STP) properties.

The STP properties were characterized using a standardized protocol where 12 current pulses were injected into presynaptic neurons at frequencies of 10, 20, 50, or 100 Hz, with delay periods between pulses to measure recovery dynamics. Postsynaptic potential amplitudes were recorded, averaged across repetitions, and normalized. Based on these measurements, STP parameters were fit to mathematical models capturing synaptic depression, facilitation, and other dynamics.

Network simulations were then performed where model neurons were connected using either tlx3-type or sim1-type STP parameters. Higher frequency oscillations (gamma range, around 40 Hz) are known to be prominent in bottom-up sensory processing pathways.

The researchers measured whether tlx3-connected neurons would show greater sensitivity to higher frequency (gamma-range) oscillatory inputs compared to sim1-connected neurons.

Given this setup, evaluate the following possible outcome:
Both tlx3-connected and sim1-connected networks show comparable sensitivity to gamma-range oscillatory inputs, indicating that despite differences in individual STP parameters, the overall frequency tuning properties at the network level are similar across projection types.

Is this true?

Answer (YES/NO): NO